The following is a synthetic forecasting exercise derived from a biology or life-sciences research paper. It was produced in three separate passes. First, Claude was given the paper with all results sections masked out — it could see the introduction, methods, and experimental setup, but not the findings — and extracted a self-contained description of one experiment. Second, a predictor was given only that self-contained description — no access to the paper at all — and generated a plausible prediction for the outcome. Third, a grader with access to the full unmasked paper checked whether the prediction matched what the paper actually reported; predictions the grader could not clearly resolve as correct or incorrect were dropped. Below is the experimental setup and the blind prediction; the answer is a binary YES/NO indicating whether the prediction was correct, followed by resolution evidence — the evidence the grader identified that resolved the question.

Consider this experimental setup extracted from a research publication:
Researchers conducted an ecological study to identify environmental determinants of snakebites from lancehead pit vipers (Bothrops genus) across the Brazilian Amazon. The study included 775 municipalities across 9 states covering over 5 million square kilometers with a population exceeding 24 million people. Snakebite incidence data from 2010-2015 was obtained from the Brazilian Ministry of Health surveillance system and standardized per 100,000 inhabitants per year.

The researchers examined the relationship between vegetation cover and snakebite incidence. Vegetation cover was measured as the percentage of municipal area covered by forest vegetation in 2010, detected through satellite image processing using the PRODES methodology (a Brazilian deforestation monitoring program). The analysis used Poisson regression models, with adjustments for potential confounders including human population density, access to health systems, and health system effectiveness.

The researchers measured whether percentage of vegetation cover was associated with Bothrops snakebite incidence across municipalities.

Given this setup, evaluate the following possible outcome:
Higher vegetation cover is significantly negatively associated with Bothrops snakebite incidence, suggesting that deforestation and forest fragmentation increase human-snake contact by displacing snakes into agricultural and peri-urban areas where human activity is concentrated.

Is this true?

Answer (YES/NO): NO